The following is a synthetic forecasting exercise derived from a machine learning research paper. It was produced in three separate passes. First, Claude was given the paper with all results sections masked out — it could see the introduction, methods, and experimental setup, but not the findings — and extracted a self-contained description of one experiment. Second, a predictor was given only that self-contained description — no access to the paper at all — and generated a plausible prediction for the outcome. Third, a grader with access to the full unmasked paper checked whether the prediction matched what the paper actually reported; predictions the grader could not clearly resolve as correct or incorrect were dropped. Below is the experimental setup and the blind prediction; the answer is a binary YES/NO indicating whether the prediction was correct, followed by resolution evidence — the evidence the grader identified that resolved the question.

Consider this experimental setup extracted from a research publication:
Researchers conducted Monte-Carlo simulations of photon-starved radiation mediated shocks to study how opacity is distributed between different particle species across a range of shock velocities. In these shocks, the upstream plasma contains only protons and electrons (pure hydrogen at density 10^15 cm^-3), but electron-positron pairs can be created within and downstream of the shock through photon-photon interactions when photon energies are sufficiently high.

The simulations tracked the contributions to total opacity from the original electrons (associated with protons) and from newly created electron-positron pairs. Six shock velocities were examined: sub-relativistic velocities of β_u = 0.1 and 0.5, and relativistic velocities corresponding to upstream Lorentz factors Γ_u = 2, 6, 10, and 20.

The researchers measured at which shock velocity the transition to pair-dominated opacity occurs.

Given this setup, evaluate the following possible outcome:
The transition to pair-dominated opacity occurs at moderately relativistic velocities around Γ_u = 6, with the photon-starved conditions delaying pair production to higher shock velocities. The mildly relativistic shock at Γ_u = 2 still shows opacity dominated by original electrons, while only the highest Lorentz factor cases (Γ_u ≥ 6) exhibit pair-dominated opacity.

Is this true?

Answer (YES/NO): NO